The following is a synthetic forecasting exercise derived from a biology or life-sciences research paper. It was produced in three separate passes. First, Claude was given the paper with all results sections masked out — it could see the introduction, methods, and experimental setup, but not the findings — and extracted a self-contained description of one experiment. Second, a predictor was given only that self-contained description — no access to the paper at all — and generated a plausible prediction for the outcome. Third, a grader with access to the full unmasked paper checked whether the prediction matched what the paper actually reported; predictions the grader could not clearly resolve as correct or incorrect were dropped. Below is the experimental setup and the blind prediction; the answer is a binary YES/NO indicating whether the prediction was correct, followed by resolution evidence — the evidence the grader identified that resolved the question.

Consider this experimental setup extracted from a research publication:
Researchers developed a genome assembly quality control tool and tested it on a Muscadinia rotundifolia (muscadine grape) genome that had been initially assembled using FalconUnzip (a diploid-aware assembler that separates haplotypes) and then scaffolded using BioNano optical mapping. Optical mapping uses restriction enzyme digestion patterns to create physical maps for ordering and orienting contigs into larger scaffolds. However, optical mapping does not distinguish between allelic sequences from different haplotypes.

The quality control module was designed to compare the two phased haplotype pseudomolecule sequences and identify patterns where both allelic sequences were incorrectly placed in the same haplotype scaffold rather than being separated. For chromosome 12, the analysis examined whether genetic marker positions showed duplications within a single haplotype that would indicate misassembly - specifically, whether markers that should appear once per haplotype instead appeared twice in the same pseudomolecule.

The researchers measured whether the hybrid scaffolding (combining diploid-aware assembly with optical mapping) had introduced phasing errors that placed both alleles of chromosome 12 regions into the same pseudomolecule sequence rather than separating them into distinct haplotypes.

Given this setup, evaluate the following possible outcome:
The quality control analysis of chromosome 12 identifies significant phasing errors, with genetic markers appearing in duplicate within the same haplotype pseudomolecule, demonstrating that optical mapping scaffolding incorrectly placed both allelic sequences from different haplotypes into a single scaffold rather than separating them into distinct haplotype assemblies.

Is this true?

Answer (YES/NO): YES